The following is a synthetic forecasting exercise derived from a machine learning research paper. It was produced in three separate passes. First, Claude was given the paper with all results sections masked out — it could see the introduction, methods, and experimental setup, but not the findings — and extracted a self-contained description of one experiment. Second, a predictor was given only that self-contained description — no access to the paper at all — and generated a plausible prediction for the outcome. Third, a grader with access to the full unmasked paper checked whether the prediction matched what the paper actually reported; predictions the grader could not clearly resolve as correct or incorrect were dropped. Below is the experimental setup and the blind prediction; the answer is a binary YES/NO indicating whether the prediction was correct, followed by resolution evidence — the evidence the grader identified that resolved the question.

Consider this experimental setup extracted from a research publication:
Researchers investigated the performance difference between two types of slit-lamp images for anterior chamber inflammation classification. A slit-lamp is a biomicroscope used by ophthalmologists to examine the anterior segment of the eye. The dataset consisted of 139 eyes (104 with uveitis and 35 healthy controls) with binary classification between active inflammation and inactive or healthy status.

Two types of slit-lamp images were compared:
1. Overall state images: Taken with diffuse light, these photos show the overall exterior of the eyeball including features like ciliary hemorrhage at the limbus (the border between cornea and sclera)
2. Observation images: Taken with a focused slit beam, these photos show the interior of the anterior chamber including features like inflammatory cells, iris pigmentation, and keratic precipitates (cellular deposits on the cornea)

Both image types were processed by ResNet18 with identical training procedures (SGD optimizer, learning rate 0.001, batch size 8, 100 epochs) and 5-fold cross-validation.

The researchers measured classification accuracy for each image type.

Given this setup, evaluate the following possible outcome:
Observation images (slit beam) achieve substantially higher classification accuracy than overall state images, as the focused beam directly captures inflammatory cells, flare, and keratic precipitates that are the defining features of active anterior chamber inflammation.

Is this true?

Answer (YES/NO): NO